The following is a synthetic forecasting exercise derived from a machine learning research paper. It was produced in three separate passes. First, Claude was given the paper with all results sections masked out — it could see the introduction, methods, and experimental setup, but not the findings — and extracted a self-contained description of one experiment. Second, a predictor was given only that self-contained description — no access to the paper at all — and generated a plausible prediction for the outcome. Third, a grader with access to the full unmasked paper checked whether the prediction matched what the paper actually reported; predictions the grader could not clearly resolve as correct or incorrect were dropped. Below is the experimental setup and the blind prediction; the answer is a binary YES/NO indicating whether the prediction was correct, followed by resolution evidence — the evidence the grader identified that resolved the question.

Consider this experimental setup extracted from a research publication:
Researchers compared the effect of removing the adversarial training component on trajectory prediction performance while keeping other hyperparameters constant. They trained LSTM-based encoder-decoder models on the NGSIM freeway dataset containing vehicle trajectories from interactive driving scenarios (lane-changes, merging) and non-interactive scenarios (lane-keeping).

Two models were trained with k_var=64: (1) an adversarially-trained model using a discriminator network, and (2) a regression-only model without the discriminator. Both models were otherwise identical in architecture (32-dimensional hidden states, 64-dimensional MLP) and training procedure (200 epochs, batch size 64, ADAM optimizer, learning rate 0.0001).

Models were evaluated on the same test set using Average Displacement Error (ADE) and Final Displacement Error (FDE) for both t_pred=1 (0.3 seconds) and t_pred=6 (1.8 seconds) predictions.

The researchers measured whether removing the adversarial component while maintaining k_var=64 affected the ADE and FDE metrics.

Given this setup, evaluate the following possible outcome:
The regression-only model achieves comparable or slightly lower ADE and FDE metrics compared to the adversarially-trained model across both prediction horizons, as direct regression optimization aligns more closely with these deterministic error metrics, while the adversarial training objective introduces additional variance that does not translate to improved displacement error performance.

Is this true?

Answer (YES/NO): NO